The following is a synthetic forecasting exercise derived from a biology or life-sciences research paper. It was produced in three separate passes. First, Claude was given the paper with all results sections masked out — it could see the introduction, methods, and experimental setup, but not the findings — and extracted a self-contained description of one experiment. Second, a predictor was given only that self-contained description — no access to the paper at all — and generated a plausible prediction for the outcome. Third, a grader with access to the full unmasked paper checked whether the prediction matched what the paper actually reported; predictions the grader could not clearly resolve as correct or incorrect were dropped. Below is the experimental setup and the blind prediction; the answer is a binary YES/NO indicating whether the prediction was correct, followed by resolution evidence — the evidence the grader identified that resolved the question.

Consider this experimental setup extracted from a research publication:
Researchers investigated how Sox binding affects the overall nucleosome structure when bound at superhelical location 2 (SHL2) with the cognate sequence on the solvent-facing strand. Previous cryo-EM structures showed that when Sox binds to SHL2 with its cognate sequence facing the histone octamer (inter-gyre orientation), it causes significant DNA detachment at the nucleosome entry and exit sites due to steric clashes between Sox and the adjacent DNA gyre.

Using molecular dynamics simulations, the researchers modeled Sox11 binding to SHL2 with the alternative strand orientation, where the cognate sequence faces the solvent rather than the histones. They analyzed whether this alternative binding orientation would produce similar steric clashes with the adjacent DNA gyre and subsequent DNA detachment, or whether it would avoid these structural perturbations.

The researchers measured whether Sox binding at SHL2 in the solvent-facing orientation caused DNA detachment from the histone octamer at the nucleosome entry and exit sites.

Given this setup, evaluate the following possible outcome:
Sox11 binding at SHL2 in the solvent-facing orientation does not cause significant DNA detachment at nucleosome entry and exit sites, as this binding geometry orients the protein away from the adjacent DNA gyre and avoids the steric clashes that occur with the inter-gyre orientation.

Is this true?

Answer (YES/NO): YES